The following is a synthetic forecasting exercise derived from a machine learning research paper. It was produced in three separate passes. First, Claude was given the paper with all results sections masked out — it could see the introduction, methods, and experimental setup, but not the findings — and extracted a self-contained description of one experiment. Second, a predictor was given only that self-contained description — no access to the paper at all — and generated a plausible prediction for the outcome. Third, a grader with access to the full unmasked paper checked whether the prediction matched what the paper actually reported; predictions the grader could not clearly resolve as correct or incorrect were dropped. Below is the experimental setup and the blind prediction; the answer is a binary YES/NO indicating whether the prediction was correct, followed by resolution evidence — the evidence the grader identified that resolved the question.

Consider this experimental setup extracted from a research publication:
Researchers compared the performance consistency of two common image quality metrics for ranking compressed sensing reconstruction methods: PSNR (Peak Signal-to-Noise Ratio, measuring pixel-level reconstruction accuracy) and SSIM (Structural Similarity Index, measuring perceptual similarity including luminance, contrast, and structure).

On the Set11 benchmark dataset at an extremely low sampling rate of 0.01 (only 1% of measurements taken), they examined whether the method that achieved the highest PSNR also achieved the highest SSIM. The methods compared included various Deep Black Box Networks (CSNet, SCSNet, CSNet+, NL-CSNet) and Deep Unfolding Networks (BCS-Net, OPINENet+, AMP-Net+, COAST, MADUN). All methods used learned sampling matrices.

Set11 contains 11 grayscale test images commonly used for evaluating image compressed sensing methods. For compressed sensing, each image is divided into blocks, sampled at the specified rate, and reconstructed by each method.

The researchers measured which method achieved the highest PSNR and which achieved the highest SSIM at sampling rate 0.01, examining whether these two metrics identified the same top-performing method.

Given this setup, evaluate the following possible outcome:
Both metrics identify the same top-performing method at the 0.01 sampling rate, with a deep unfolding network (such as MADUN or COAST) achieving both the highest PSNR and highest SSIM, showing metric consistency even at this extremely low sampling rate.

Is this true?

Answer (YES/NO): NO